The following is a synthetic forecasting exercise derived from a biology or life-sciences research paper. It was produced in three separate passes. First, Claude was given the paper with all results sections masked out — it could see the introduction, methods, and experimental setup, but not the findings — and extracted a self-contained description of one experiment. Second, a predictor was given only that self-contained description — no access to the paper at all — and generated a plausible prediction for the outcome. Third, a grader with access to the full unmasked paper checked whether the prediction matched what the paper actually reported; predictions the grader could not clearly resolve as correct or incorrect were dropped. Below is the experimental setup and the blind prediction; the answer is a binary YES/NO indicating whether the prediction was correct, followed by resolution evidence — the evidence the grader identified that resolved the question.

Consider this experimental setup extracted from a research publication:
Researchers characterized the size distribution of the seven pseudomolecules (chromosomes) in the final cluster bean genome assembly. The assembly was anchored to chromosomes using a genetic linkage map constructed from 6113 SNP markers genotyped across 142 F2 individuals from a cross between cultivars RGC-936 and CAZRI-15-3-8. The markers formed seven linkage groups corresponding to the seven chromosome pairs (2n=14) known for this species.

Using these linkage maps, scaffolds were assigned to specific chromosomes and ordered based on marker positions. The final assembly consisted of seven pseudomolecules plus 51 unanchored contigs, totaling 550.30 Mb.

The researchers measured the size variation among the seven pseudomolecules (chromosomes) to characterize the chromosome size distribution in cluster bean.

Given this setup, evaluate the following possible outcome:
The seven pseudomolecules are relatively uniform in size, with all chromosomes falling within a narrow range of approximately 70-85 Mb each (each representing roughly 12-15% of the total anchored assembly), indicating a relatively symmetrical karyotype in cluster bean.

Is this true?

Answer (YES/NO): NO